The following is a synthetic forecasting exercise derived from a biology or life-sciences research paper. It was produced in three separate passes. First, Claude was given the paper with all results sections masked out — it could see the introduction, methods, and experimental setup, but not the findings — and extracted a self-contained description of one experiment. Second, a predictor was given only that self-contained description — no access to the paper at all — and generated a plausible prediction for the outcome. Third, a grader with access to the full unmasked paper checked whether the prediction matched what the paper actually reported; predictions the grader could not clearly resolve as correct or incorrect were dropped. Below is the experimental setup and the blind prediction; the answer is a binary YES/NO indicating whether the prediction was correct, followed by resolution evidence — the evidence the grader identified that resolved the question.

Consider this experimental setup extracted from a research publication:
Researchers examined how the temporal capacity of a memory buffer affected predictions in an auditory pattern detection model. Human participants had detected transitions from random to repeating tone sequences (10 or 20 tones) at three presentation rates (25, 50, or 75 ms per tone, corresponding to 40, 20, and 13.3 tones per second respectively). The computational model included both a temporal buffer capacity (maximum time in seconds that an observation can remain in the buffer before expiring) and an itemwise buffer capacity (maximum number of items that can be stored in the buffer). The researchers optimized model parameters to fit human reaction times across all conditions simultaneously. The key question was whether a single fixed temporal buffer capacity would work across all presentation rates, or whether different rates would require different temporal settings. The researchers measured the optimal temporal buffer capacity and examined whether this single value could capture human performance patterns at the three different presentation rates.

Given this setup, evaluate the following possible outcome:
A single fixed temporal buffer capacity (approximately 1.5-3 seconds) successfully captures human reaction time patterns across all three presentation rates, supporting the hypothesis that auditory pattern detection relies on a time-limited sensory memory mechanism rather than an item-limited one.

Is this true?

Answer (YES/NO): NO